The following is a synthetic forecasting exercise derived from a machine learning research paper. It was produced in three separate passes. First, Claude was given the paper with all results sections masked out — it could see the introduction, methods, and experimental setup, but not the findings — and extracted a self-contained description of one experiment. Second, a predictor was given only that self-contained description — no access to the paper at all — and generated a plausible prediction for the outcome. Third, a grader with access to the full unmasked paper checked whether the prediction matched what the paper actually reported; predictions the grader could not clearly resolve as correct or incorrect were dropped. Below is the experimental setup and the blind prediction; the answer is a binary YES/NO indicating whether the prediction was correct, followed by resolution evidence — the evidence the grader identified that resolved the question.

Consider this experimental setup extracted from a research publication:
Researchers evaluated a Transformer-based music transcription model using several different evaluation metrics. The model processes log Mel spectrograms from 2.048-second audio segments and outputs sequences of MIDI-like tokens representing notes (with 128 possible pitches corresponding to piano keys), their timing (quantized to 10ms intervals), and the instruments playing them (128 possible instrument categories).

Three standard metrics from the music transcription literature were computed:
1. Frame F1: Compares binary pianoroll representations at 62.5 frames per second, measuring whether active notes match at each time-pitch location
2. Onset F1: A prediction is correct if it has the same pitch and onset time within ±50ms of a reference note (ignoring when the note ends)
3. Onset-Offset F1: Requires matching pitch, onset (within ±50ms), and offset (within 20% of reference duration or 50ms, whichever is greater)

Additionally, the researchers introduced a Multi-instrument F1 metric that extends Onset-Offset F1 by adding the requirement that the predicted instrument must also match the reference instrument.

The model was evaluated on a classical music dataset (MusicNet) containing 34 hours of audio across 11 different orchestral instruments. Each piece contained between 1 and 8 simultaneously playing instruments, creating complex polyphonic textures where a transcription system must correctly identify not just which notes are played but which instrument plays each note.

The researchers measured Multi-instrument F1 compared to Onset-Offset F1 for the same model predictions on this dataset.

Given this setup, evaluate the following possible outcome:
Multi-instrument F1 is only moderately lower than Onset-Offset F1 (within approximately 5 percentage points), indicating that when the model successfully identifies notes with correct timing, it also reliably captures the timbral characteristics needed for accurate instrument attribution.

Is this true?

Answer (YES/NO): NO